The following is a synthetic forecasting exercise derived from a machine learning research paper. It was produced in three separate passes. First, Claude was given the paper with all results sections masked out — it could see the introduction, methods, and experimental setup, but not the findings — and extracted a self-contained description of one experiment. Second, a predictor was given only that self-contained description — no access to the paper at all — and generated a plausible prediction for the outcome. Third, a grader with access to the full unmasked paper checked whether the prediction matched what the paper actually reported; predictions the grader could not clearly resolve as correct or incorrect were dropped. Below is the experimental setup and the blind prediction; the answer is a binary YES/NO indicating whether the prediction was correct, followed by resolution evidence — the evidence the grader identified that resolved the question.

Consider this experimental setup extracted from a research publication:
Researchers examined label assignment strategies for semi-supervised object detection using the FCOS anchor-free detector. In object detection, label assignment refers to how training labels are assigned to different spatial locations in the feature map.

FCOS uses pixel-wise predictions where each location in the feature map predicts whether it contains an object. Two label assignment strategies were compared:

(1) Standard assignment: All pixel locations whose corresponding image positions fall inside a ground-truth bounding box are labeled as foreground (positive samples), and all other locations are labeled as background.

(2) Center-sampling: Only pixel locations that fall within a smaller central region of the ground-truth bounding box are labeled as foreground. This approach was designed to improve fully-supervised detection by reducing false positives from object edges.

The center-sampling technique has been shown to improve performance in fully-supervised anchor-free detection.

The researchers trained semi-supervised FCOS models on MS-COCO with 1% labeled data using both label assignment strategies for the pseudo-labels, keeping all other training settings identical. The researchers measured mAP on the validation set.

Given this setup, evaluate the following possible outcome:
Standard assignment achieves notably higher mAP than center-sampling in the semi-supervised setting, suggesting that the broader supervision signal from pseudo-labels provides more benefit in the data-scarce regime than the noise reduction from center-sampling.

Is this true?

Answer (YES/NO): YES